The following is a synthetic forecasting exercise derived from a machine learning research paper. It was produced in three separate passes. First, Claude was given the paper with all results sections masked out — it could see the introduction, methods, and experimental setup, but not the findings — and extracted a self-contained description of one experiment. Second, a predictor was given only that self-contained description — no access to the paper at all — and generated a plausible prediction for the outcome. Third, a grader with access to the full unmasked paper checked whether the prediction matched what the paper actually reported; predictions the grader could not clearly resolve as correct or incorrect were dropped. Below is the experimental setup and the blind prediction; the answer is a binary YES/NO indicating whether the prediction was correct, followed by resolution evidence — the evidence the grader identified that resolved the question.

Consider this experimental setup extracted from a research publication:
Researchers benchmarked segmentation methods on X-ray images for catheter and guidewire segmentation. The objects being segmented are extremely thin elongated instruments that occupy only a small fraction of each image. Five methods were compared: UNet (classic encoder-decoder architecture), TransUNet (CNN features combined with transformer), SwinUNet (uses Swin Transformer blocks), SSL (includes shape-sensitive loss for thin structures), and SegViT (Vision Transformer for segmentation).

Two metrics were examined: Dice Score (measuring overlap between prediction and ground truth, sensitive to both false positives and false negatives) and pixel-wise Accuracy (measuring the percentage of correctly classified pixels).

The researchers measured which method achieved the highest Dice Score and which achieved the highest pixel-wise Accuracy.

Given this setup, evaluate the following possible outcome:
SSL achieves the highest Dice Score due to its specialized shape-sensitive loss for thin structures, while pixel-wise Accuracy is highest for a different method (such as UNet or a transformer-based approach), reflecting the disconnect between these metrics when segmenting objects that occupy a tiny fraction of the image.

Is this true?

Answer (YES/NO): NO